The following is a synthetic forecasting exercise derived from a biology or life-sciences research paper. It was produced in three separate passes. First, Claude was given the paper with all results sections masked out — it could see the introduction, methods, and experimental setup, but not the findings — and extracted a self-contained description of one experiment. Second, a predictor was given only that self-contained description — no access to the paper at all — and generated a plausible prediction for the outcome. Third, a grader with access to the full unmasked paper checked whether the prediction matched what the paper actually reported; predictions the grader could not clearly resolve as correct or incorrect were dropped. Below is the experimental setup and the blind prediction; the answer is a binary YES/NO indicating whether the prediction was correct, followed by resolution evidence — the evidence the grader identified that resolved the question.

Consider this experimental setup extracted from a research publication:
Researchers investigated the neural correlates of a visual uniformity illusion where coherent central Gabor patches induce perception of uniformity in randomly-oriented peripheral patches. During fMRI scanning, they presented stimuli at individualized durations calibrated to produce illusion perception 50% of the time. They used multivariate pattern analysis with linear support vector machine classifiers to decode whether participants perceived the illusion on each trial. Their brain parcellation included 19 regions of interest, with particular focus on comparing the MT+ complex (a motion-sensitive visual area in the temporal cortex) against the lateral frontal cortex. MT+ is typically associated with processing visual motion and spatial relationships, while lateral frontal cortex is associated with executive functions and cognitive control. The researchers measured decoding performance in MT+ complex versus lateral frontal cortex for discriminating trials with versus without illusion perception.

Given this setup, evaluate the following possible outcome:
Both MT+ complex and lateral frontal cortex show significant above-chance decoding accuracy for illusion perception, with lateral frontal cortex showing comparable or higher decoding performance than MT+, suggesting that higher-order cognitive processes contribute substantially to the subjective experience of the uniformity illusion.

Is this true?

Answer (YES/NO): NO